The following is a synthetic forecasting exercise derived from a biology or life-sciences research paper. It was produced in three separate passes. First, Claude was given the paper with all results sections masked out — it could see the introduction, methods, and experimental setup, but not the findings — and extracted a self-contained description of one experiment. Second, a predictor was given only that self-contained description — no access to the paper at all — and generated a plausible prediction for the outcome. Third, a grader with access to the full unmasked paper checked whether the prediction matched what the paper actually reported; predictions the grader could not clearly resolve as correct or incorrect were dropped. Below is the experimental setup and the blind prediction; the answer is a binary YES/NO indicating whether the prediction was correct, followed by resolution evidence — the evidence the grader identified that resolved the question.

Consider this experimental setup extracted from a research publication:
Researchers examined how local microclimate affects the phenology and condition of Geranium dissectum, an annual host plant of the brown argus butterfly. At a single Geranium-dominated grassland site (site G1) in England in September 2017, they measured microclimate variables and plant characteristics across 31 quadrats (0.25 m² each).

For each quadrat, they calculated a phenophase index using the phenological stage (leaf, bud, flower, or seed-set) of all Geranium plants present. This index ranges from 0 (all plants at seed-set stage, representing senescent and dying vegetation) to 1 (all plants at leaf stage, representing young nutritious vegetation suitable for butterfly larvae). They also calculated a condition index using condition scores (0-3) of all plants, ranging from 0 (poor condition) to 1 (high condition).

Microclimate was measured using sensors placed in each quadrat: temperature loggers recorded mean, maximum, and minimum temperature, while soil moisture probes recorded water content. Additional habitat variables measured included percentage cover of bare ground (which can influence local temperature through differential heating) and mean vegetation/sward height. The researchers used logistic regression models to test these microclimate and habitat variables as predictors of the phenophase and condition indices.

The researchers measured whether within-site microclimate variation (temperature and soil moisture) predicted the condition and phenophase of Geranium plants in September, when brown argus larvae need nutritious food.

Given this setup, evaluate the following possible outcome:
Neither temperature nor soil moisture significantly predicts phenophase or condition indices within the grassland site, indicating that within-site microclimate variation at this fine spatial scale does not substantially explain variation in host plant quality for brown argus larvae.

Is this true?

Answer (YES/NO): NO